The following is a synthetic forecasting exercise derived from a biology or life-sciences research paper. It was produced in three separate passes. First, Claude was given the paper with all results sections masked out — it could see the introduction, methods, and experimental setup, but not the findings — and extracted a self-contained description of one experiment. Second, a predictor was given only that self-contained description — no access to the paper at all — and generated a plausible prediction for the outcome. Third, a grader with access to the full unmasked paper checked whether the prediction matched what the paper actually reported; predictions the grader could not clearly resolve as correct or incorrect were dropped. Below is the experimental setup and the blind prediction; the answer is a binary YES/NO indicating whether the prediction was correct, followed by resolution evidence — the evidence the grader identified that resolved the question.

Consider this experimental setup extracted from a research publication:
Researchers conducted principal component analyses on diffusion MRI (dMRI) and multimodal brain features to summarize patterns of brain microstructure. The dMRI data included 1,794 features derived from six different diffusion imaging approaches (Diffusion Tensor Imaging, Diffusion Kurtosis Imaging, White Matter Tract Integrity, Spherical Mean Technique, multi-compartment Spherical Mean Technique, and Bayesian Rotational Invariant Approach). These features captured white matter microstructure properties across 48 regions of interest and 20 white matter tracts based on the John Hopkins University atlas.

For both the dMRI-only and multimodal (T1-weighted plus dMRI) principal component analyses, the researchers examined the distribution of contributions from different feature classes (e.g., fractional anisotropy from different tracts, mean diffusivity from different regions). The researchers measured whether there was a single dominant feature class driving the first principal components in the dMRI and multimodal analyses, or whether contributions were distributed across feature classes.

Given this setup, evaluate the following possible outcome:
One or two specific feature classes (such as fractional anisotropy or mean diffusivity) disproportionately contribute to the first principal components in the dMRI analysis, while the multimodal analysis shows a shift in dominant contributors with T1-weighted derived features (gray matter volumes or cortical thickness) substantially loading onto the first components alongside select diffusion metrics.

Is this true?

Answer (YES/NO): NO